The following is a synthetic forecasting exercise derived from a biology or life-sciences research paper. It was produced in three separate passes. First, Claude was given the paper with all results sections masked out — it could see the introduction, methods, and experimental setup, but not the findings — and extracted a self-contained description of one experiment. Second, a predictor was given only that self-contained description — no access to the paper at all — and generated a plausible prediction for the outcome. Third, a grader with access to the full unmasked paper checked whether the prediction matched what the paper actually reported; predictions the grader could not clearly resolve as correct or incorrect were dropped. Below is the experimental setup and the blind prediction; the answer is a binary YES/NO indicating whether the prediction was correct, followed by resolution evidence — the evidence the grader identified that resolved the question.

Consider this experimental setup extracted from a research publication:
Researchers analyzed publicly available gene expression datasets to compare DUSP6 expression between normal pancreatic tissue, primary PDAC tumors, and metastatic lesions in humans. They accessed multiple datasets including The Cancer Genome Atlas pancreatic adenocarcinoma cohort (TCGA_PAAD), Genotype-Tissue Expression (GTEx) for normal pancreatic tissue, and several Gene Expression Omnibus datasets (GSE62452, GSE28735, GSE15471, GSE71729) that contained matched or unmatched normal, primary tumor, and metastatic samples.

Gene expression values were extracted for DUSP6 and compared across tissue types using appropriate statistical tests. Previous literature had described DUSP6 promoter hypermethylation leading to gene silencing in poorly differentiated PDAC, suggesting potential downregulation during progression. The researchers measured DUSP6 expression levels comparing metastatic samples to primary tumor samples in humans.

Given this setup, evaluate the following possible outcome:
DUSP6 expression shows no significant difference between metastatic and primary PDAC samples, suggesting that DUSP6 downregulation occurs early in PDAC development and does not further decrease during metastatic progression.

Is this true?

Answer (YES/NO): NO